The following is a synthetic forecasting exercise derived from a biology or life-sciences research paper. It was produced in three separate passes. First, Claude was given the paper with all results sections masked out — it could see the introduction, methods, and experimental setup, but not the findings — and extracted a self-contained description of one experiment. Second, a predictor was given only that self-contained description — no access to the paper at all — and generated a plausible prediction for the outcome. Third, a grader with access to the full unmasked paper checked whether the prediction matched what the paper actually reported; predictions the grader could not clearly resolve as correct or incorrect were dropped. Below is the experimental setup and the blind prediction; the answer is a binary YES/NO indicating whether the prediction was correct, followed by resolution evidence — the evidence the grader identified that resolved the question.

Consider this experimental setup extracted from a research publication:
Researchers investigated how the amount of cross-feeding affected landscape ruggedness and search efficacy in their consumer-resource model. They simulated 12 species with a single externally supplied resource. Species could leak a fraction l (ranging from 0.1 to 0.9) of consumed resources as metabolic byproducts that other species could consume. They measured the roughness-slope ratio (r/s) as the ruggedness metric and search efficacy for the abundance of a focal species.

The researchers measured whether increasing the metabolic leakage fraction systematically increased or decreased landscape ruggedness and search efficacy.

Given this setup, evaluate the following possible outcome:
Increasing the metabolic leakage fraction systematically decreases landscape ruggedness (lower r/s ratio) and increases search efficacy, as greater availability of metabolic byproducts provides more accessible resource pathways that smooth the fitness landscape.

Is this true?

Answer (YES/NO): NO